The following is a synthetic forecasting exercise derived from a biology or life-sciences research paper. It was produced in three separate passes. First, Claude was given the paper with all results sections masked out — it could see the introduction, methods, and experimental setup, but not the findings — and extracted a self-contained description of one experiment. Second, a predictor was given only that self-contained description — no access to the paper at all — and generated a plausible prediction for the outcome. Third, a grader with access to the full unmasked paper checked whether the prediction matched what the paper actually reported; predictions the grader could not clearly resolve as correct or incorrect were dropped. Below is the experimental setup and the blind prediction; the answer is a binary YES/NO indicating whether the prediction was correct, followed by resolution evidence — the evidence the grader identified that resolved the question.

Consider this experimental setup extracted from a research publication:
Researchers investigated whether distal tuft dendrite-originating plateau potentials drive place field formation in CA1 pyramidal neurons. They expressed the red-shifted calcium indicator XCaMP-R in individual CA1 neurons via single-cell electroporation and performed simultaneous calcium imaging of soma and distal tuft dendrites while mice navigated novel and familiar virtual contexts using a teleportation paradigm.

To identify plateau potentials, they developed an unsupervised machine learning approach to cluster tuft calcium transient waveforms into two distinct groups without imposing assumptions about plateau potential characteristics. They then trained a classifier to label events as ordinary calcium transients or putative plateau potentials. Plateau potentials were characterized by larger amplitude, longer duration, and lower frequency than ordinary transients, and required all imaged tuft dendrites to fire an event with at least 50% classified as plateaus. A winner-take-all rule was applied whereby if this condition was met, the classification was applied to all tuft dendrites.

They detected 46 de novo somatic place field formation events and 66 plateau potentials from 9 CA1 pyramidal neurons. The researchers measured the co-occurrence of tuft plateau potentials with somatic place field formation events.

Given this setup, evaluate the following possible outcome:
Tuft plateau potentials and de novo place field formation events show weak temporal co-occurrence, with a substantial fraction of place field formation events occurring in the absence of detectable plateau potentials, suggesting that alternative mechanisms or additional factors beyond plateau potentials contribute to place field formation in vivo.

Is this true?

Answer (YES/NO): YES